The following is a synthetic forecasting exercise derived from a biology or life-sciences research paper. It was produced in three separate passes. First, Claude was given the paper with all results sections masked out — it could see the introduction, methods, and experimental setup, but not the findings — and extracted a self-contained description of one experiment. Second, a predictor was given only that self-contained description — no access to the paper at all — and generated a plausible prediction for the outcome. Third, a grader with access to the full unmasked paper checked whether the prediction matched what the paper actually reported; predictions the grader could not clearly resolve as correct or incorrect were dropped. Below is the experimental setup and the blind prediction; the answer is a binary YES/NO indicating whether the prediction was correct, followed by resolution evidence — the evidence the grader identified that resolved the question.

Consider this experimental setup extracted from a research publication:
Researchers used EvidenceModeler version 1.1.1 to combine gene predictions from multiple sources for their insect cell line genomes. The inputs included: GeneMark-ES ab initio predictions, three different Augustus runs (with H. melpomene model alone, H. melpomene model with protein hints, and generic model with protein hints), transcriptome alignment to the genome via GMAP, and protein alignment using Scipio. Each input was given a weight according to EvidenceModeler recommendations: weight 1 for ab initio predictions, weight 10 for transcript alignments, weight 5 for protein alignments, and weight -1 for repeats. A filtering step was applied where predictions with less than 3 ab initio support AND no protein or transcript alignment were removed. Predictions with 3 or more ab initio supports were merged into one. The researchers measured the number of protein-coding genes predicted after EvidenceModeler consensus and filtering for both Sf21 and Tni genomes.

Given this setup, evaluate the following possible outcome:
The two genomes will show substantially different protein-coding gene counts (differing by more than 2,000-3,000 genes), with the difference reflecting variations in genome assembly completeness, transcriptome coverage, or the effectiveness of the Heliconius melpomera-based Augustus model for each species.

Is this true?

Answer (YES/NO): YES